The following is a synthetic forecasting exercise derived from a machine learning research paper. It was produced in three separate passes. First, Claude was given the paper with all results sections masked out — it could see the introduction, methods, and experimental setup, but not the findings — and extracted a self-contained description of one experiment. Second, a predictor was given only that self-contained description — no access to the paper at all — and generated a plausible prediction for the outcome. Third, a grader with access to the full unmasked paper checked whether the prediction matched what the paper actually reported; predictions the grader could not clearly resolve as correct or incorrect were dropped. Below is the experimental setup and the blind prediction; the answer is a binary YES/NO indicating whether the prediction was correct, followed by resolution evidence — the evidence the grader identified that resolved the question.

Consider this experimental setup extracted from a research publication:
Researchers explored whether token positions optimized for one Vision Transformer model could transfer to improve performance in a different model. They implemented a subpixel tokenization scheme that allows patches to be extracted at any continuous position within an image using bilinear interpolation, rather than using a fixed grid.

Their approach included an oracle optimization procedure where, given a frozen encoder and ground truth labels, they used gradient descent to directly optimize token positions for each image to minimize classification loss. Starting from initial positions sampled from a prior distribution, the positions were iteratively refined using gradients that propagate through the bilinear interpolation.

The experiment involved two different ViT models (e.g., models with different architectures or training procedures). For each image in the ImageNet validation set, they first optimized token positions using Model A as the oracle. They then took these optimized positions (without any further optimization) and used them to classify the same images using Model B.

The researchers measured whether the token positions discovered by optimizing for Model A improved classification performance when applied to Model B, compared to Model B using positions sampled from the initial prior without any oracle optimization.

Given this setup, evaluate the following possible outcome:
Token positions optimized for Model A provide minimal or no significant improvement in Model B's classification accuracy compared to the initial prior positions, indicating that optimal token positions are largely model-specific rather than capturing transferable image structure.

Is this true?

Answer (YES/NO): NO